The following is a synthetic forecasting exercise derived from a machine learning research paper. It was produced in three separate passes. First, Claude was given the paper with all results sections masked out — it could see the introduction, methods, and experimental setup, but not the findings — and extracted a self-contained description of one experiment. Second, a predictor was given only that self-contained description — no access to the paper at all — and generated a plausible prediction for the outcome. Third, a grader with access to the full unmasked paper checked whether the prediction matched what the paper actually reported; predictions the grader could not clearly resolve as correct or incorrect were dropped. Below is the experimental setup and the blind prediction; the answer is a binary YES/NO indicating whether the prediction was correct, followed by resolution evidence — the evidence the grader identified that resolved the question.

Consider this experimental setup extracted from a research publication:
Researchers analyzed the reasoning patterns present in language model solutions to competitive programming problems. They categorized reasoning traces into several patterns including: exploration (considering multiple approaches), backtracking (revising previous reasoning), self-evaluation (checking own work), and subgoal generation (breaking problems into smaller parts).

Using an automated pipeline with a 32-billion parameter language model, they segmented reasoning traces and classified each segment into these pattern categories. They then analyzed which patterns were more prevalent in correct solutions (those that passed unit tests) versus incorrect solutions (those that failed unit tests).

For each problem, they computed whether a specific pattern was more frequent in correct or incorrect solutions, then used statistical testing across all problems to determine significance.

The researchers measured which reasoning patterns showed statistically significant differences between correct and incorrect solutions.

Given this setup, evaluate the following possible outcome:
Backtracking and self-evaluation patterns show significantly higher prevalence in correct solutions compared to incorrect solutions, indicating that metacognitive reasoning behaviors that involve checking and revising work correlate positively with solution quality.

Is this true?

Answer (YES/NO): NO